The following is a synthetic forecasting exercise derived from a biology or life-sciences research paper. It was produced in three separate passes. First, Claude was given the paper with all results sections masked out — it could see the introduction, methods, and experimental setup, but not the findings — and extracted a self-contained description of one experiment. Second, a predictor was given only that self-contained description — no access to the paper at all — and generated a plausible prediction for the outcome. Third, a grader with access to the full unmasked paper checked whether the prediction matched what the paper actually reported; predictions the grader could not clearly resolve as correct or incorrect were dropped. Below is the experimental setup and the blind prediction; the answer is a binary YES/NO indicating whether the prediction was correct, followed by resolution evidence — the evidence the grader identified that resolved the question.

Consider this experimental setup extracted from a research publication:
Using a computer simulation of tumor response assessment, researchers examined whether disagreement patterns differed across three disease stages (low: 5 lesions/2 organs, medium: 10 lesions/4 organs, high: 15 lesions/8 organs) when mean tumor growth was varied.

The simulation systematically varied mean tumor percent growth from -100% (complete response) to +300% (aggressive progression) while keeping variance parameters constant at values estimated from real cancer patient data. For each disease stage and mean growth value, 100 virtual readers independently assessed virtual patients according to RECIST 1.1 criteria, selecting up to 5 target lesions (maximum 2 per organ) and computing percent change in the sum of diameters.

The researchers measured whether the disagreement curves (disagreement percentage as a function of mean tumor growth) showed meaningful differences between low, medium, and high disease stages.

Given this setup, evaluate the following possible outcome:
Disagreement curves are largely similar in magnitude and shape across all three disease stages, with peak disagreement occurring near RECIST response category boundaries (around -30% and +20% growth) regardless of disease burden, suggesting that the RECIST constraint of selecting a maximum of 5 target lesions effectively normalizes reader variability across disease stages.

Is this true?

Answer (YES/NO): NO